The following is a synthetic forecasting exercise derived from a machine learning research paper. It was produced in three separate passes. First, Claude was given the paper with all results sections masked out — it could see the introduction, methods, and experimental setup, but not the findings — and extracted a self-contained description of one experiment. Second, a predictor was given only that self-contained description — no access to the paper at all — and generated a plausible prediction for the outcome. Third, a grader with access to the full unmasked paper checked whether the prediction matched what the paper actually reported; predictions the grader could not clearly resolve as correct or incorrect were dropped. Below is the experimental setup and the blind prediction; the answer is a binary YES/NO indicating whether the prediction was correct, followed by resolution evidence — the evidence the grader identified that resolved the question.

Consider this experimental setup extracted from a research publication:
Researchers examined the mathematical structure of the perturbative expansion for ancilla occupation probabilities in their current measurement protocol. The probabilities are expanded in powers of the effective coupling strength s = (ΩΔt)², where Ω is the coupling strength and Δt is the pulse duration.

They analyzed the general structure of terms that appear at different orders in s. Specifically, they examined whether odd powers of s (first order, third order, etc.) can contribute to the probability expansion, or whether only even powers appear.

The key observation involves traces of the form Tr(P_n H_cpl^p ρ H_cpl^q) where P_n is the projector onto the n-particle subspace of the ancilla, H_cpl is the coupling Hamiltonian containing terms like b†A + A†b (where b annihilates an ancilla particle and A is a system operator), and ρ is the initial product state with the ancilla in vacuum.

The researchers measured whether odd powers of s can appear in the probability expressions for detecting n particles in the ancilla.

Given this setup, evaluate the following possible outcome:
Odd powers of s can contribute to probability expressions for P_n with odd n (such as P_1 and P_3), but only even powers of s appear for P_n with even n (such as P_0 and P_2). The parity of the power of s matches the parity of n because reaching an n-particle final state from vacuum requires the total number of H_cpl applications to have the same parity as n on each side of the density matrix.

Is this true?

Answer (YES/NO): NO